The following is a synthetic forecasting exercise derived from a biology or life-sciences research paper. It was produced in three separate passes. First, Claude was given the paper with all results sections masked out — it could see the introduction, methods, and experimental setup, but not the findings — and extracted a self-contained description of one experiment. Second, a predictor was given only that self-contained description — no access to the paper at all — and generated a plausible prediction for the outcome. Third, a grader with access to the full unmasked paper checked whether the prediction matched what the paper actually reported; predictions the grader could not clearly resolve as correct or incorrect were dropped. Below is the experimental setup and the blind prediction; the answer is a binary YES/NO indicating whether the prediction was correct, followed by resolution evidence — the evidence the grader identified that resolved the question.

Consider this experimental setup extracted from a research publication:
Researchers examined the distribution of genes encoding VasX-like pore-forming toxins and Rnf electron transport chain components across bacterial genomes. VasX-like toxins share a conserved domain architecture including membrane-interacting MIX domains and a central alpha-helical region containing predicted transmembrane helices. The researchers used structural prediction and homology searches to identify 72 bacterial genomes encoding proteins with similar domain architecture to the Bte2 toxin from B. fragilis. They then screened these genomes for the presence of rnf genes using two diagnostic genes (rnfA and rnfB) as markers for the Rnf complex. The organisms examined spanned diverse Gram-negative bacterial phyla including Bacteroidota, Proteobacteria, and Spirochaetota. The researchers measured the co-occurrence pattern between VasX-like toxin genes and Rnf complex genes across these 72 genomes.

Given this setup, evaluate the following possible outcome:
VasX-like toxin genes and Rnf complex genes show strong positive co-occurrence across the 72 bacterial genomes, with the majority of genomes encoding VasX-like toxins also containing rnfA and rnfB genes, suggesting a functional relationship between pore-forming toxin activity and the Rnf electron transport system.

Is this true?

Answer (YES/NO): NO